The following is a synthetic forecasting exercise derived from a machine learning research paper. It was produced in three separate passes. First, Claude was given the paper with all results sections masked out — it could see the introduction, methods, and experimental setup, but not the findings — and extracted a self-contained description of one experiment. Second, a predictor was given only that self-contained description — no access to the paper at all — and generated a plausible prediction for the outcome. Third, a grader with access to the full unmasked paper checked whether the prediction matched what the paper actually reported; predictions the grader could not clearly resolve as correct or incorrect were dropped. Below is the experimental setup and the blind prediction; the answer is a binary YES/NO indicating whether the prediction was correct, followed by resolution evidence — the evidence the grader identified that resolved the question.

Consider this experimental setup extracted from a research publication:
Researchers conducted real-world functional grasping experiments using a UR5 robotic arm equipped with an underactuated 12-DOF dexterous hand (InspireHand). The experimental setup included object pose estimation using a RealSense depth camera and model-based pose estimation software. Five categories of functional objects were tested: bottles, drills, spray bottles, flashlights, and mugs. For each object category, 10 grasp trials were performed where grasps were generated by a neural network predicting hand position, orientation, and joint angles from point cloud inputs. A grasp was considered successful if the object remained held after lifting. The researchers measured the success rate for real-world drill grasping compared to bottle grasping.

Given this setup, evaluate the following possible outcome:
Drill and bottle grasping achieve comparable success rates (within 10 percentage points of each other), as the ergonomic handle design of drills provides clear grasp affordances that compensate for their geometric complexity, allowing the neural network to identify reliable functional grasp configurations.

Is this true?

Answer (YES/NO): NO